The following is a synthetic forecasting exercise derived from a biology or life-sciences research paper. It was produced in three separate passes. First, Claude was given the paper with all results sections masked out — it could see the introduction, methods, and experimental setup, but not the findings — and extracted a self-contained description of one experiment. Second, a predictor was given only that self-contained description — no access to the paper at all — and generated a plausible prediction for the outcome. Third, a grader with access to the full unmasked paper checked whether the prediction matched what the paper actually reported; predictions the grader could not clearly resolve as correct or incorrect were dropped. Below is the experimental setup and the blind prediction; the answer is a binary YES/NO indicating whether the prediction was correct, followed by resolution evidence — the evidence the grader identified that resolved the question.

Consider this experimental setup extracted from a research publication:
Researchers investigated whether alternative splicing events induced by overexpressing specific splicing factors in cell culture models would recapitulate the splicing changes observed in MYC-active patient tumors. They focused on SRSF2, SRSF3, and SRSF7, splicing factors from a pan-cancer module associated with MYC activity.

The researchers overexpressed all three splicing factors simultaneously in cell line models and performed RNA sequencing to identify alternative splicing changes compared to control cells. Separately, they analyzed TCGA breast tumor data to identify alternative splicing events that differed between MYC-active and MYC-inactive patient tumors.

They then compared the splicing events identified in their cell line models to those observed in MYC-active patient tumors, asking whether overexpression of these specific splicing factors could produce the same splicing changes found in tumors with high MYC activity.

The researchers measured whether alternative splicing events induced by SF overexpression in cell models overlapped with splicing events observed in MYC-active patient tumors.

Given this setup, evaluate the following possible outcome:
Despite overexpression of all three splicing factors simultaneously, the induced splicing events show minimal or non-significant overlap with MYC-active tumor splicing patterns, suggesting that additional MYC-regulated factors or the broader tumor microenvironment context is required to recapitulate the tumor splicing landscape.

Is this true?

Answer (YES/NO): NO